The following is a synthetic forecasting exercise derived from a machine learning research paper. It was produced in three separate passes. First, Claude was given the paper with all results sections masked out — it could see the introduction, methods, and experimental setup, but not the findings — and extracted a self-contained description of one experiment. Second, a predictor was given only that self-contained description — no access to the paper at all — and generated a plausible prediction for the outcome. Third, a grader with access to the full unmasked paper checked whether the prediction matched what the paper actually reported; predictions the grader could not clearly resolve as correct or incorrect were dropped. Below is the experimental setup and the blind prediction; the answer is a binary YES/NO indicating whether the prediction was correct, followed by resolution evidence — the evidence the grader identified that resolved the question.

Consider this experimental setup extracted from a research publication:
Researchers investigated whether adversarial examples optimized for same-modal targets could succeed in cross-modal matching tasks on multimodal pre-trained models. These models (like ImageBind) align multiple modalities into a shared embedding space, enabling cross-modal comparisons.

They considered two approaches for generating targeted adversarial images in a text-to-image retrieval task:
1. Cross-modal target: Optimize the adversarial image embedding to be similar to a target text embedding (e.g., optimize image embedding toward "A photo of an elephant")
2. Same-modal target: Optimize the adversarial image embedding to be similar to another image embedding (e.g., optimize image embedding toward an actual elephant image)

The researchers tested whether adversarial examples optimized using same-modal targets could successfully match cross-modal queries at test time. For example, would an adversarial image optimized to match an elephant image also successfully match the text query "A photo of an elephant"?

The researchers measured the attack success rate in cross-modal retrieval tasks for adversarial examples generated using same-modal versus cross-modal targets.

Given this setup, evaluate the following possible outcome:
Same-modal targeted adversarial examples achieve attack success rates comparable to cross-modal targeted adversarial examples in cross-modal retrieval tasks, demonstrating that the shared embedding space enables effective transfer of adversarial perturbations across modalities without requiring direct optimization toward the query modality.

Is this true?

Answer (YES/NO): NO